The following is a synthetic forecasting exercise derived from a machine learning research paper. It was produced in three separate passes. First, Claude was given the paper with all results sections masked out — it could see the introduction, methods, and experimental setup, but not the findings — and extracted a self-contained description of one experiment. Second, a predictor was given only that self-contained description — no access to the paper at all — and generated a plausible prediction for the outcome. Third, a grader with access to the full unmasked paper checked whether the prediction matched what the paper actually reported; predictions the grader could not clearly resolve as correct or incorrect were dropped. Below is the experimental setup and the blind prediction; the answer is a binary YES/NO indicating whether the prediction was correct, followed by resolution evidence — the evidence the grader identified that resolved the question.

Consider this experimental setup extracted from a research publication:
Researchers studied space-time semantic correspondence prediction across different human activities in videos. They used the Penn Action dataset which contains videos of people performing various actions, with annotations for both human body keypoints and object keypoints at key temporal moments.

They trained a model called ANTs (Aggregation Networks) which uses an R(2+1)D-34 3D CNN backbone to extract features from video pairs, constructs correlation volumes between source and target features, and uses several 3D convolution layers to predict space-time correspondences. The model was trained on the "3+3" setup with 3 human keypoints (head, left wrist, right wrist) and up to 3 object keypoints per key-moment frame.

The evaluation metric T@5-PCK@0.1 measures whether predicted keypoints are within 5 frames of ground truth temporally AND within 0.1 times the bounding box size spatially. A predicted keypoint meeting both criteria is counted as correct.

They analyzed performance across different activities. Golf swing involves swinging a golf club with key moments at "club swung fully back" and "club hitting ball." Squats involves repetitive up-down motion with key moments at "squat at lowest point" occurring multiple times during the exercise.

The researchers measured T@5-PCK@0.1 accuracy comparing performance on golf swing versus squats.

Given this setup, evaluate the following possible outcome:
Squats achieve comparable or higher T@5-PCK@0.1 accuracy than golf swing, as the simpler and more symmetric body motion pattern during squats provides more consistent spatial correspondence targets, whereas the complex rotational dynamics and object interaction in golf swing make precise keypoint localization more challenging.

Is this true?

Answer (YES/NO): NO